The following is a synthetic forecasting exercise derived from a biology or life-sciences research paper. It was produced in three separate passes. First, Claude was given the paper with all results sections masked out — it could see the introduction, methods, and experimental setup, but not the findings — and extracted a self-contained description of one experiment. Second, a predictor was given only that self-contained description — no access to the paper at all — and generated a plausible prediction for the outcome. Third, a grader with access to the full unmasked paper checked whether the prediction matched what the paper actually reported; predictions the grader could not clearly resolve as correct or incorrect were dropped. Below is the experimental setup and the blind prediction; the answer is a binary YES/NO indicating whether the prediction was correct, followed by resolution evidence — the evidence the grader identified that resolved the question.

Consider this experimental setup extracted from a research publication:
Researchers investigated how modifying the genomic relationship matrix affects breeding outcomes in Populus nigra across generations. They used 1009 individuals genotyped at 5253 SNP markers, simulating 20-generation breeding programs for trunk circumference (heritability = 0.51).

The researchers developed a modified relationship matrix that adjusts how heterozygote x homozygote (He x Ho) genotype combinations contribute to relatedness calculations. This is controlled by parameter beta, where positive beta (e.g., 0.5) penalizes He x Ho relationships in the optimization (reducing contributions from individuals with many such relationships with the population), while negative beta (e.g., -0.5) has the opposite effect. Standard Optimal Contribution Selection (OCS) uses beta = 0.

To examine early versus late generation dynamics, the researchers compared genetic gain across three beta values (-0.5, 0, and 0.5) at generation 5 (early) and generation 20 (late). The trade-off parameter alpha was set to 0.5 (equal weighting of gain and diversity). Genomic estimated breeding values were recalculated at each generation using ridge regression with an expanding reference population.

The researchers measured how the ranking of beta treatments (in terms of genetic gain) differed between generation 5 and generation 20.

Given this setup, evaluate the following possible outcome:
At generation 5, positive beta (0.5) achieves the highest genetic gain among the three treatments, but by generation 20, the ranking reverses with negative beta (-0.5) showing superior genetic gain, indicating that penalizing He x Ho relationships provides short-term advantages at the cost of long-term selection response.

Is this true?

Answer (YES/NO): NO